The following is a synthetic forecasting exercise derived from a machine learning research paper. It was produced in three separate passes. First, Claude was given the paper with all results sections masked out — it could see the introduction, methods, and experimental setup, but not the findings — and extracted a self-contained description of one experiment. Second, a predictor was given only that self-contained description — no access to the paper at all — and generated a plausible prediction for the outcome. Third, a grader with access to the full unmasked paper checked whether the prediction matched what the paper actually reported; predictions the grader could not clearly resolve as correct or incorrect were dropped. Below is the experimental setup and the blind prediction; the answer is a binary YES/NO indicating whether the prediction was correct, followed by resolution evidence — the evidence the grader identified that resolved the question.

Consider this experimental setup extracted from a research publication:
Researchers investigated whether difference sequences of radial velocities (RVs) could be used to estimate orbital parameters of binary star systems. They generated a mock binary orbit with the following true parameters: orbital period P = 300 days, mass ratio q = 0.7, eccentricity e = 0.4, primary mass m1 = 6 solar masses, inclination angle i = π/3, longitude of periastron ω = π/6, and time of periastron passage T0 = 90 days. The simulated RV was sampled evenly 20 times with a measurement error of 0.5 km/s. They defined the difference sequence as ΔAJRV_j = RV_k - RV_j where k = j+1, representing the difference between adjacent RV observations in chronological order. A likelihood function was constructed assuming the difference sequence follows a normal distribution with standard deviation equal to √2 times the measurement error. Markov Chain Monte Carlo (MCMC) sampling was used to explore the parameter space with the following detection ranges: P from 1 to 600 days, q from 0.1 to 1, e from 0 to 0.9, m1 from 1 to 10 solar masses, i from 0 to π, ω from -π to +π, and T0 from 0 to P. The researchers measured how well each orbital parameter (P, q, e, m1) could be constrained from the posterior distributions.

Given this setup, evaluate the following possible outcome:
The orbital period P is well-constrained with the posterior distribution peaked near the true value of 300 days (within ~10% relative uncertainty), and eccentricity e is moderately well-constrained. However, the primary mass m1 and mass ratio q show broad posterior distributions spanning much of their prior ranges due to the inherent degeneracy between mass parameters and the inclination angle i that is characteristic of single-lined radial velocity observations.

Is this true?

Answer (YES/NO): NO